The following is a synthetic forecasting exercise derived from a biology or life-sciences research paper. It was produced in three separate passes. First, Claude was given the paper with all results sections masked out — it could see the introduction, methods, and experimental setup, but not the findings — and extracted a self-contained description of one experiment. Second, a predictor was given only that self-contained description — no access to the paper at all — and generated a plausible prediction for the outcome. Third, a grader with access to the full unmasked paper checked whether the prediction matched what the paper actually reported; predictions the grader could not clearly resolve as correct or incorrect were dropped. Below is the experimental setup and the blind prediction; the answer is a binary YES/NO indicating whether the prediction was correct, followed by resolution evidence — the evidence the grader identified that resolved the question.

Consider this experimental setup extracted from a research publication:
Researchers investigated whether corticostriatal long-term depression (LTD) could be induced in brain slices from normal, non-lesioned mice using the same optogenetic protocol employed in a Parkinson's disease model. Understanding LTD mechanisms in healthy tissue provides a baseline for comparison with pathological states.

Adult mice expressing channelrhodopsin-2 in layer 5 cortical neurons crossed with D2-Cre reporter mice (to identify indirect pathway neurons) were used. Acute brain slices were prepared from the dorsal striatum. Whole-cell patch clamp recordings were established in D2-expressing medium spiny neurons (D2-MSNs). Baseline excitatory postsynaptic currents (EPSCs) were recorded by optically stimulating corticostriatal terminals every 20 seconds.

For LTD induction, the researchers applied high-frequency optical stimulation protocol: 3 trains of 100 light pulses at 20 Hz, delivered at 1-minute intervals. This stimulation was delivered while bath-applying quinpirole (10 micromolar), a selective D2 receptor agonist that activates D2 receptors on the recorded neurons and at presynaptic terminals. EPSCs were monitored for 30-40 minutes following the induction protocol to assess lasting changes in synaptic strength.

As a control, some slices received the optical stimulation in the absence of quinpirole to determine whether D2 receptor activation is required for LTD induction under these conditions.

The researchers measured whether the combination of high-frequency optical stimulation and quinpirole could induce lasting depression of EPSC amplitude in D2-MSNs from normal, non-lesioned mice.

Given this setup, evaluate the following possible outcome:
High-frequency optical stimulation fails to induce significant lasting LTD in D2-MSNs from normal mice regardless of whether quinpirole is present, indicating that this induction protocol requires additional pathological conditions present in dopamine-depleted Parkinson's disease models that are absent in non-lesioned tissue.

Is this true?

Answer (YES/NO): NO